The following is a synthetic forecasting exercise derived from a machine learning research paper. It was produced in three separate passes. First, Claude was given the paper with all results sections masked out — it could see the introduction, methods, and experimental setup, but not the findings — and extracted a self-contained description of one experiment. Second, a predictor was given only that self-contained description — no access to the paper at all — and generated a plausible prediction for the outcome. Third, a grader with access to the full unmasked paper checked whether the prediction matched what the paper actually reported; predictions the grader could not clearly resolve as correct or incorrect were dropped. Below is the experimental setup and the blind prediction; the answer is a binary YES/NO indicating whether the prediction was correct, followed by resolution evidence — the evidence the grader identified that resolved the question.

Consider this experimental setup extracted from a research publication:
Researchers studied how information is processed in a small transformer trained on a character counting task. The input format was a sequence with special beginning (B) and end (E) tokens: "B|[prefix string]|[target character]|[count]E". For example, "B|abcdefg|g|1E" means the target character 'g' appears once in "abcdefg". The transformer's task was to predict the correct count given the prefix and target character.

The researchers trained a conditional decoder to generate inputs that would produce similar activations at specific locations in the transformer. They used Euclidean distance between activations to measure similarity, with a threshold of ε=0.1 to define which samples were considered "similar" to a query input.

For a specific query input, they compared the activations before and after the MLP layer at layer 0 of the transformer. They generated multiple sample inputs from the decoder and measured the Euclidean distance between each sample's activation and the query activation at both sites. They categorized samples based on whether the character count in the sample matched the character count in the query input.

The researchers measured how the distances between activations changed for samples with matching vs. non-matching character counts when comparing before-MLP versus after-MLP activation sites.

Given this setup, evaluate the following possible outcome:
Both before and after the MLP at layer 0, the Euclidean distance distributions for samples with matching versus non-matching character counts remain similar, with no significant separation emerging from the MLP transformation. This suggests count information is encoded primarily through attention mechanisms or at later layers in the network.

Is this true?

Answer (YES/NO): NO